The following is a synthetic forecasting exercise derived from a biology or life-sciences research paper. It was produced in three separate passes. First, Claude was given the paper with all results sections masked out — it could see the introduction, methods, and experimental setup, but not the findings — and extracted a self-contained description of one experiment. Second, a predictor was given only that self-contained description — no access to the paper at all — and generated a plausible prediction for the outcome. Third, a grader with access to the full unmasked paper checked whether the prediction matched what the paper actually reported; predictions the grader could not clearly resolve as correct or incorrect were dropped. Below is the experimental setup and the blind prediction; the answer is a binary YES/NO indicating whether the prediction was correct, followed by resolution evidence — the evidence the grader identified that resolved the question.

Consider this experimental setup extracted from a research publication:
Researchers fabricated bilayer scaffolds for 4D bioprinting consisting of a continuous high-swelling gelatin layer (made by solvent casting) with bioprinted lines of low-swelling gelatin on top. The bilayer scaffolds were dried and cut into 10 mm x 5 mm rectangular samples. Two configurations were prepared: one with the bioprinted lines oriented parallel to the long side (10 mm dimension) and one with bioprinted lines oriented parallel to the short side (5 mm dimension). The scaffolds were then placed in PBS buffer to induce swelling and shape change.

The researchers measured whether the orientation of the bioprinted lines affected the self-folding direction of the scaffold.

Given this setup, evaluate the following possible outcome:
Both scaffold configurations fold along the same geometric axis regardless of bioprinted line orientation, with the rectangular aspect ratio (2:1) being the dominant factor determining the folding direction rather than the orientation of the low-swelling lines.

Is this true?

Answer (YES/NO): NO